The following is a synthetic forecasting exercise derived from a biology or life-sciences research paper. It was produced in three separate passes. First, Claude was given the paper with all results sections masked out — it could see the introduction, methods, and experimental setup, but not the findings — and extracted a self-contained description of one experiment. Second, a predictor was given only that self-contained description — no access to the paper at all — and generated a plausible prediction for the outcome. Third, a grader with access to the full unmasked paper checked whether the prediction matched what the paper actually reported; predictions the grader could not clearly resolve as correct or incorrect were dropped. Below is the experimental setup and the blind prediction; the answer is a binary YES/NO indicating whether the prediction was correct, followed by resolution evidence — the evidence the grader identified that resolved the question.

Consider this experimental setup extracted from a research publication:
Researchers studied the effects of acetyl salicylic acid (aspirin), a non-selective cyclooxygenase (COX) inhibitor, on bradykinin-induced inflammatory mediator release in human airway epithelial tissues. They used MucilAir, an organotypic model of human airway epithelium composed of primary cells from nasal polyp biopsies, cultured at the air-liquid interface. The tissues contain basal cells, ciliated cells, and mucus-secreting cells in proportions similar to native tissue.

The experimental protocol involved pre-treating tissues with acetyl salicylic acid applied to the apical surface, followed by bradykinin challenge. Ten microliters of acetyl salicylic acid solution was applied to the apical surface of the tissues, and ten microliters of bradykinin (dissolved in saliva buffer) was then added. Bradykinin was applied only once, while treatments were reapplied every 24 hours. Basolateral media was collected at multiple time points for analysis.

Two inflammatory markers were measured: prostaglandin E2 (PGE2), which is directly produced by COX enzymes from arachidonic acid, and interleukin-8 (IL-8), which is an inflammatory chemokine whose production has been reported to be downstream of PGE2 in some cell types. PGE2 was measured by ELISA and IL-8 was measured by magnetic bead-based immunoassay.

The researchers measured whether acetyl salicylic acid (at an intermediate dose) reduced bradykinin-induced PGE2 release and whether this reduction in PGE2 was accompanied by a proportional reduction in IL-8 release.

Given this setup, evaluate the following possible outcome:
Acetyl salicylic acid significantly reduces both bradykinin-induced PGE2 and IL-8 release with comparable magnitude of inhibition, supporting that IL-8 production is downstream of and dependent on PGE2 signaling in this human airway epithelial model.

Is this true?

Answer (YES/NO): NO